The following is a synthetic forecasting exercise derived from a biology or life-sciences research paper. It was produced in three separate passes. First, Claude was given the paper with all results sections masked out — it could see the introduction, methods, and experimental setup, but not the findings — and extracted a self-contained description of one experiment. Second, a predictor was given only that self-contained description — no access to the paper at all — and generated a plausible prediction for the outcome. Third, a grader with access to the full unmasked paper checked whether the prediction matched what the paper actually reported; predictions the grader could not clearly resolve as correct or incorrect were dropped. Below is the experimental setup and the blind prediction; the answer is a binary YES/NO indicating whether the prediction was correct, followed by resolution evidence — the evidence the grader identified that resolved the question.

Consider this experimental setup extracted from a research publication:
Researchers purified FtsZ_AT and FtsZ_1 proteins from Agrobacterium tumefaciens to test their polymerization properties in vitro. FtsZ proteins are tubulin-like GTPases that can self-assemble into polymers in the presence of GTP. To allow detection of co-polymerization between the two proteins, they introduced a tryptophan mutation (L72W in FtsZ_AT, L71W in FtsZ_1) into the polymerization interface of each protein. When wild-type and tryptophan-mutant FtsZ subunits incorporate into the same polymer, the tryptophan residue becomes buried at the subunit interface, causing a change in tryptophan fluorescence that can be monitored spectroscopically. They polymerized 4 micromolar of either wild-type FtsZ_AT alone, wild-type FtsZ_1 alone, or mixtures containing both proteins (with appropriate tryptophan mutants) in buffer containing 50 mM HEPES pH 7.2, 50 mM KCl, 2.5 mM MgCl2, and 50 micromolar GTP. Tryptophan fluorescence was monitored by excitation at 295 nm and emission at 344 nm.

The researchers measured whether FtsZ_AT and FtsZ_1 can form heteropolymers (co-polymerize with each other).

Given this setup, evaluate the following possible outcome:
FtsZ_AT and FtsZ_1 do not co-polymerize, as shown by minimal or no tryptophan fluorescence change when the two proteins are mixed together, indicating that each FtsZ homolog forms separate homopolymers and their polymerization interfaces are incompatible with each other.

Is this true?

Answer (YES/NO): NO